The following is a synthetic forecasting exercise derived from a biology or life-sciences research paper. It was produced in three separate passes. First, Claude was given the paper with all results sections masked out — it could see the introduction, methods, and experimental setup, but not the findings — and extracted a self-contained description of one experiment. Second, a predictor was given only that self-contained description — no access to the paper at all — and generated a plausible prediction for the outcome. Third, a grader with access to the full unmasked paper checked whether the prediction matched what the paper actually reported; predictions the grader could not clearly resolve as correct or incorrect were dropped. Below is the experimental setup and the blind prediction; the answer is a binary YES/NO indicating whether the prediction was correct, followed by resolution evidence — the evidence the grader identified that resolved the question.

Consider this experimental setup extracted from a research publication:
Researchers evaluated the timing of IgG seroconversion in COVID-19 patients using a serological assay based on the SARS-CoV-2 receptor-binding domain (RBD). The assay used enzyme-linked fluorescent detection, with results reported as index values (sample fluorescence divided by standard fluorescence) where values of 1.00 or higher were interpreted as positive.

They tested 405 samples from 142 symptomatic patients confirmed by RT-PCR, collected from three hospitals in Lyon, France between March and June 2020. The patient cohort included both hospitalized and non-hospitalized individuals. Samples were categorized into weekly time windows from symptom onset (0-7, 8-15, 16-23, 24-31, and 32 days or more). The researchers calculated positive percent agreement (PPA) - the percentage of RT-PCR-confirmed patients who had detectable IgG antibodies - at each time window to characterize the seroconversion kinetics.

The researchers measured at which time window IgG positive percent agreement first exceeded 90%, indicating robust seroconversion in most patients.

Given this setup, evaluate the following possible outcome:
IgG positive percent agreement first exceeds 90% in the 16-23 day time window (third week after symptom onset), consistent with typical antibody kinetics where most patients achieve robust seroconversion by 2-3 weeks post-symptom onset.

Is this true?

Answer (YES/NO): YES